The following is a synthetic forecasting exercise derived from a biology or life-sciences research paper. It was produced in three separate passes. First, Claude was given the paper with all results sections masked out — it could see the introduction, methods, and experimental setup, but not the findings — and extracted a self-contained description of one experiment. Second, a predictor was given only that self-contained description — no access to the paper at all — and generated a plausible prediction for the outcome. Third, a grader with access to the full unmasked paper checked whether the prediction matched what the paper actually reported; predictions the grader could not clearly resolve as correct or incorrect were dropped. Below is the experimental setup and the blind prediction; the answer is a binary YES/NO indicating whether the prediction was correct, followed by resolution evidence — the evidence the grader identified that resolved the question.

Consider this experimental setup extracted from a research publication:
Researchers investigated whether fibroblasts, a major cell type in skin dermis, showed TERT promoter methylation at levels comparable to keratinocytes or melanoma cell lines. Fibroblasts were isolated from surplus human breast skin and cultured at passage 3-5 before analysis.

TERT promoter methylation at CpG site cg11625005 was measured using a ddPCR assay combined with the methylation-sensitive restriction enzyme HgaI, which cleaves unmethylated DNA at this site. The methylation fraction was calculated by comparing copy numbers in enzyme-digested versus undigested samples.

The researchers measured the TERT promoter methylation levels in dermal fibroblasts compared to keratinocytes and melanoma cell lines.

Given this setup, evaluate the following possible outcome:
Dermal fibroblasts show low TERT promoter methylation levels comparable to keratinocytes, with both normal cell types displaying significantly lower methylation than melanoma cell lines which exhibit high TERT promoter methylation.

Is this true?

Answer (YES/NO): NO